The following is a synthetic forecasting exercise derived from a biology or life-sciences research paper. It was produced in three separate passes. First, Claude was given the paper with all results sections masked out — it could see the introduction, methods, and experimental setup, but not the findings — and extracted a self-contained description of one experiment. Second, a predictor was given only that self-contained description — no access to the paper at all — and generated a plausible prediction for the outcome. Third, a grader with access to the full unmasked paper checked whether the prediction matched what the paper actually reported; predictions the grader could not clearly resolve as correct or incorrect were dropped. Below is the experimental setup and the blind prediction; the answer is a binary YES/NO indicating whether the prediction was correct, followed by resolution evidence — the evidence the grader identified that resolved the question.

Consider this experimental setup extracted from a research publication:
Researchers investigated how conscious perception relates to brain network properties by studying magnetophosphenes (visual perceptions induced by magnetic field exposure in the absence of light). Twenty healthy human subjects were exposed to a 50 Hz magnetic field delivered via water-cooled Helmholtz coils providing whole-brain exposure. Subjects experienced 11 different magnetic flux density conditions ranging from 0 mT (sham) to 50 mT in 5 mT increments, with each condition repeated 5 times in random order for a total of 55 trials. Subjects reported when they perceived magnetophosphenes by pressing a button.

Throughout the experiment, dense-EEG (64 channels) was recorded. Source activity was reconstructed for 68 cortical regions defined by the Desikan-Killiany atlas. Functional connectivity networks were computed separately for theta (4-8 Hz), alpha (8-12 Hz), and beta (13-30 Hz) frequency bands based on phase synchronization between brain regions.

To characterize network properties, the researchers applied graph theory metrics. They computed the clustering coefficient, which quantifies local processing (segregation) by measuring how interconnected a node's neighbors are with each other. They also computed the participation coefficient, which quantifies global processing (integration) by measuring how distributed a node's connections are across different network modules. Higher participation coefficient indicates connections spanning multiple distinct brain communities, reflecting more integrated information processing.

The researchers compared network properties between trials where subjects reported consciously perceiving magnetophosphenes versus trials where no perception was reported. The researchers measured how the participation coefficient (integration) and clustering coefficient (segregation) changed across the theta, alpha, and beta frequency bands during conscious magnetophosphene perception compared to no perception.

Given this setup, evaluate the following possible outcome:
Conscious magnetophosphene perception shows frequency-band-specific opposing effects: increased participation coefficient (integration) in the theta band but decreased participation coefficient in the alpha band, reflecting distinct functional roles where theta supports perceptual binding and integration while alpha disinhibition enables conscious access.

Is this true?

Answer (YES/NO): NO